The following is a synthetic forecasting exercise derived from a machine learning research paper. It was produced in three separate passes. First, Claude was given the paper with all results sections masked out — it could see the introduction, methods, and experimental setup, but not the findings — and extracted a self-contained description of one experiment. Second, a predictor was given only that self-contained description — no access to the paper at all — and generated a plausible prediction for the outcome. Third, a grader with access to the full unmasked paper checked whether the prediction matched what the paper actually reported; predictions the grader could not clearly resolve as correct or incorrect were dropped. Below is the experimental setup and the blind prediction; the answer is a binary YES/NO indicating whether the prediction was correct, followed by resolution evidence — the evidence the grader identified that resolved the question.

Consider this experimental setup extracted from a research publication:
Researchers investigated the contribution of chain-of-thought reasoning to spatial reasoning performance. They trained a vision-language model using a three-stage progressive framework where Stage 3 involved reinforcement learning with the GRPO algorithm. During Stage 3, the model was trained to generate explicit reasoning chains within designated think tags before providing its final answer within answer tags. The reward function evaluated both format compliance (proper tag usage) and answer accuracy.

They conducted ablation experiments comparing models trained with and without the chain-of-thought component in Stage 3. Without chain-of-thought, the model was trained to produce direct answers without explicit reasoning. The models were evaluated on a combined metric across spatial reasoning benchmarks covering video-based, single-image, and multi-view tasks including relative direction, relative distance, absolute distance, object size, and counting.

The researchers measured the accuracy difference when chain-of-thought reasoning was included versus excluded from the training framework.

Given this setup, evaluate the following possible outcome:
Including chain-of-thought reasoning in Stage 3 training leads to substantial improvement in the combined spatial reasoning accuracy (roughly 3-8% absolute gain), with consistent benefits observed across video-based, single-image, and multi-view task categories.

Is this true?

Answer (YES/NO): NO